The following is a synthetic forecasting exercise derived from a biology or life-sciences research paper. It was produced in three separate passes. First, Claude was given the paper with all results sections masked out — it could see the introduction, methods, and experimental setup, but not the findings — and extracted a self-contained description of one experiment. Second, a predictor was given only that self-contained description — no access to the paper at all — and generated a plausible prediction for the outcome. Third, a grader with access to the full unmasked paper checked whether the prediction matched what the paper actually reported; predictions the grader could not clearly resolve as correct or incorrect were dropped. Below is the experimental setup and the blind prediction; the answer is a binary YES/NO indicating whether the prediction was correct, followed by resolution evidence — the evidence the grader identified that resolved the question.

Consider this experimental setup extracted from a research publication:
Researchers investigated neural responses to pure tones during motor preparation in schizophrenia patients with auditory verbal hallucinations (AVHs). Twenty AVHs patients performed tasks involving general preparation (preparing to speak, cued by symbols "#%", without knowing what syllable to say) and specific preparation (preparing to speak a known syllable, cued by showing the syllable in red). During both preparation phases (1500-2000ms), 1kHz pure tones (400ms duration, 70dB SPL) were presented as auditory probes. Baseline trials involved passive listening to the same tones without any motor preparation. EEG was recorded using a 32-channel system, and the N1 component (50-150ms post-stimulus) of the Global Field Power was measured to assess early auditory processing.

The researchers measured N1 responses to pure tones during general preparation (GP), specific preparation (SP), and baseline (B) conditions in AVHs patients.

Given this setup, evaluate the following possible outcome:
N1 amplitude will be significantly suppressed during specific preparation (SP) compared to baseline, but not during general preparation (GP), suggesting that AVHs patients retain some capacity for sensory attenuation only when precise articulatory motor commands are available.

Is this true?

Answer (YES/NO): NO